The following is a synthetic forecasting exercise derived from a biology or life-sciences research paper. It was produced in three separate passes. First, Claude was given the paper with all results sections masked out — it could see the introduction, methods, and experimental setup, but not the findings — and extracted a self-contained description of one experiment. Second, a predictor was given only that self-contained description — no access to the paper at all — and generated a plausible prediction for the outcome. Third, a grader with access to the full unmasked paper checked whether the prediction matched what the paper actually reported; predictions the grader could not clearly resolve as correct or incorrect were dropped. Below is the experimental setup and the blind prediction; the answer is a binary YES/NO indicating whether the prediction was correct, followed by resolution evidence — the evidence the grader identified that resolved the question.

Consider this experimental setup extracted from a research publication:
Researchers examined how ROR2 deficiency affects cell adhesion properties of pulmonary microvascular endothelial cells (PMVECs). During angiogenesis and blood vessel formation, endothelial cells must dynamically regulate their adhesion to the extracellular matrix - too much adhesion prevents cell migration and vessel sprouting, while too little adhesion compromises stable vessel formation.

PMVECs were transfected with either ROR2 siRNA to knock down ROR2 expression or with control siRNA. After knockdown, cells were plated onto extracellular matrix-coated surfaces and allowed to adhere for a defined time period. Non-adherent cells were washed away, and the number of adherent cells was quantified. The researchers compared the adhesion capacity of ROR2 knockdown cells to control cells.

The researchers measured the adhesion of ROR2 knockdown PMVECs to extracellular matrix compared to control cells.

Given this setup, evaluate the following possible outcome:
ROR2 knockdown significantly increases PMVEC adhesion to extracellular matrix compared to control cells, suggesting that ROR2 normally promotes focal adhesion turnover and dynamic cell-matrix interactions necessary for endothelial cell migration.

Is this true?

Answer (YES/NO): YES